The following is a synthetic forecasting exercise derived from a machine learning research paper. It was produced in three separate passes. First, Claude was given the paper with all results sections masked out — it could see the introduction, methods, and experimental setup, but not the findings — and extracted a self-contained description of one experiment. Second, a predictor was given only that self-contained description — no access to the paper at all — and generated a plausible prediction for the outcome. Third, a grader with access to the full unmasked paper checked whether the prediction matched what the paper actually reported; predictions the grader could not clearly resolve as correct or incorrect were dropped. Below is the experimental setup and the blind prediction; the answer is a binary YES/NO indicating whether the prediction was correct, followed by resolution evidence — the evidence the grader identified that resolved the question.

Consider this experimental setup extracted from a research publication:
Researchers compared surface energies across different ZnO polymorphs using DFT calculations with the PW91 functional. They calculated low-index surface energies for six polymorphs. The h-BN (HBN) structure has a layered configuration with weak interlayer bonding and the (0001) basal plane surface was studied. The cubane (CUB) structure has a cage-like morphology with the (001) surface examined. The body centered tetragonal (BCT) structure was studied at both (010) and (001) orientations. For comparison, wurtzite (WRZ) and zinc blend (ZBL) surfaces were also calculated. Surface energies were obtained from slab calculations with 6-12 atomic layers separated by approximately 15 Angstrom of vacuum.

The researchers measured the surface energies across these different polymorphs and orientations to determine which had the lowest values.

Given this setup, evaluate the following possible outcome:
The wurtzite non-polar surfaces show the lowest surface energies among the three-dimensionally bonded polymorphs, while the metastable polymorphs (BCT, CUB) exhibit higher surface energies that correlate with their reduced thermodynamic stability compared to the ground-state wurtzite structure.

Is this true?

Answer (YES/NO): NO